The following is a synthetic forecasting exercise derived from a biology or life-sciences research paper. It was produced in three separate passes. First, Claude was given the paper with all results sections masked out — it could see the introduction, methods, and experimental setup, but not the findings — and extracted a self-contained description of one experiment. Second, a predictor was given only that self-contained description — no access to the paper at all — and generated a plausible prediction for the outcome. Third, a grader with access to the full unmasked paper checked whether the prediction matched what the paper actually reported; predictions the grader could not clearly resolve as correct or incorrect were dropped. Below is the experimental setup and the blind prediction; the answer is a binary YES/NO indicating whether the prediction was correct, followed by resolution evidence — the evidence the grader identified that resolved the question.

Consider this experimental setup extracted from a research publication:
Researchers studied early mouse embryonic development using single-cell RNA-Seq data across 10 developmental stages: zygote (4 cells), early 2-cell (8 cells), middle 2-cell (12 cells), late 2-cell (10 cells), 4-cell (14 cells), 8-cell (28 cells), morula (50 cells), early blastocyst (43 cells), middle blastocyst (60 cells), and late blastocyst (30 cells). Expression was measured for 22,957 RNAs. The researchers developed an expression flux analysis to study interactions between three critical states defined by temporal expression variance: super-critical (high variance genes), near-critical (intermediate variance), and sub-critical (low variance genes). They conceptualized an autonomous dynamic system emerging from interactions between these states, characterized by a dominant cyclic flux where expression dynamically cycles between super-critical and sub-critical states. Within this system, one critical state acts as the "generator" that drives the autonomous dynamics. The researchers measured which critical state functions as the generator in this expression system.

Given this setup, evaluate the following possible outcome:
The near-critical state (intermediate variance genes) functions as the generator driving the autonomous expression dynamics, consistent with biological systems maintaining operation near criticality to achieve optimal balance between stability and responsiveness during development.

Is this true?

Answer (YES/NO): NO